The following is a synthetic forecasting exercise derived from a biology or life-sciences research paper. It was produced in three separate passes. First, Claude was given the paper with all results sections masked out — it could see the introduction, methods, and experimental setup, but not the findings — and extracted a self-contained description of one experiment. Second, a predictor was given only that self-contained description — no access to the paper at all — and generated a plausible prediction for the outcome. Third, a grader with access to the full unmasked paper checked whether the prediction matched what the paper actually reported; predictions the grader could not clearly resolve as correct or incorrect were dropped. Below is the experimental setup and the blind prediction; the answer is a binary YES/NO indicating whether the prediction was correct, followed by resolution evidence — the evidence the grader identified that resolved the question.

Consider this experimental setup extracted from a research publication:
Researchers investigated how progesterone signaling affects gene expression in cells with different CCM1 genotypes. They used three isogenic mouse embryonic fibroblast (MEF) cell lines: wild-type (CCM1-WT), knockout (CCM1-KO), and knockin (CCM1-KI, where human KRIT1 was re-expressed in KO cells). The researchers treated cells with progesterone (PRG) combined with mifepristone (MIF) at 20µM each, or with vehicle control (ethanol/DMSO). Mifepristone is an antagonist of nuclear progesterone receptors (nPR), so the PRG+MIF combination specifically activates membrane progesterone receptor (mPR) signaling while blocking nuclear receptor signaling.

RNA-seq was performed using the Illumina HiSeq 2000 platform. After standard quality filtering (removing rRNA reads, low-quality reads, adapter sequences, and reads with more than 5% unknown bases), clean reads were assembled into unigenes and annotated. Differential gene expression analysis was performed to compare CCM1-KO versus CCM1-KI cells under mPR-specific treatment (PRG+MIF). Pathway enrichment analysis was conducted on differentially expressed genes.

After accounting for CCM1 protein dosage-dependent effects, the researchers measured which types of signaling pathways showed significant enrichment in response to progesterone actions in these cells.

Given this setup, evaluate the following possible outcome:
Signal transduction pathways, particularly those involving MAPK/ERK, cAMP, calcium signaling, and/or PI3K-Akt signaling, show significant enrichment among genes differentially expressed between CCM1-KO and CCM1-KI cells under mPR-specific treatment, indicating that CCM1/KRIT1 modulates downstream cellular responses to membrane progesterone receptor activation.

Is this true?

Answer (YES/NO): YES